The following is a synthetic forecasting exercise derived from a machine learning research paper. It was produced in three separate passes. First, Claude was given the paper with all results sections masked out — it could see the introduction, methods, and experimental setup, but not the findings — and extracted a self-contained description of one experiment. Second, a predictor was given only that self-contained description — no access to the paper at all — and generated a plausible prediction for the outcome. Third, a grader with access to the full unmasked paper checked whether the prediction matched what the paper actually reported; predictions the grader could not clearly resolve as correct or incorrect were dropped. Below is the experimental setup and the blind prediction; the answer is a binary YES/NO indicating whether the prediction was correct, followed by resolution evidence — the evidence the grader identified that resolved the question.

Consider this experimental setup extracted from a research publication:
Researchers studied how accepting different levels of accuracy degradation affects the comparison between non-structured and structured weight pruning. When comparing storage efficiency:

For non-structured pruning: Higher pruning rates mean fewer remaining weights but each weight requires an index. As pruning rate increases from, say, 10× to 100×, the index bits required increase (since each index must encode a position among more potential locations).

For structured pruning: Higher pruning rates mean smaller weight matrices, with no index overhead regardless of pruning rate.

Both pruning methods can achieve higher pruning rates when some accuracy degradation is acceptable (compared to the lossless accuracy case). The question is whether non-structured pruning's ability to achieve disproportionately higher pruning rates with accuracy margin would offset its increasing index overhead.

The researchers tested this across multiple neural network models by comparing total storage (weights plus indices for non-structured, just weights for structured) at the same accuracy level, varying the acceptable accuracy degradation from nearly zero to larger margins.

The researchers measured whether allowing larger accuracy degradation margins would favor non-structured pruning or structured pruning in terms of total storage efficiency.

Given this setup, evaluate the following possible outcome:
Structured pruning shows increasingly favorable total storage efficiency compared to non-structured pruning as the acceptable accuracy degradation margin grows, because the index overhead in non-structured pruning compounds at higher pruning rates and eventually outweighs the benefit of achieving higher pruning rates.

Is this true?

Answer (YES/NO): YES